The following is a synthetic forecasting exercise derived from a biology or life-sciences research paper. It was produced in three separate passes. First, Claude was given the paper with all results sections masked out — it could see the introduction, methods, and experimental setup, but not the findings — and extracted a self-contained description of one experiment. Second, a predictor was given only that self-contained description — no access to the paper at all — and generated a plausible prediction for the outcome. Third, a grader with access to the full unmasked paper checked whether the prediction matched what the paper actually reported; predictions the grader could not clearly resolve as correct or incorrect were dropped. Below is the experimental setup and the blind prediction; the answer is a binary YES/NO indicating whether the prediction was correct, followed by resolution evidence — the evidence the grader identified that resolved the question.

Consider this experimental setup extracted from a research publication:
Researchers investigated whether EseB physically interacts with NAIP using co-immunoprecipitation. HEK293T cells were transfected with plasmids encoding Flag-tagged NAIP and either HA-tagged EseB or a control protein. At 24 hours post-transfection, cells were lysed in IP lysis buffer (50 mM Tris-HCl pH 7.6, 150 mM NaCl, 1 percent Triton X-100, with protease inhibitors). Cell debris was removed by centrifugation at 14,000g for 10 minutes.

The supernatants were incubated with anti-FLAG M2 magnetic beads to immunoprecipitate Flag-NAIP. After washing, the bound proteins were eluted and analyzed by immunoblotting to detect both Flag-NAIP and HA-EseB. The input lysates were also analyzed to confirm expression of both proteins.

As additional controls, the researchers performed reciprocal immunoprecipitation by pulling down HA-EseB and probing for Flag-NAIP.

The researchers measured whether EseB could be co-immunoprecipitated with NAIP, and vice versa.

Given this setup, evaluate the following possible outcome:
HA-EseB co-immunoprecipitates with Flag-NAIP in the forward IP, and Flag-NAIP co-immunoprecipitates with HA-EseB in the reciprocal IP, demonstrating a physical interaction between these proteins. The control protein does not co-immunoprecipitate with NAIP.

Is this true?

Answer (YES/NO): YES